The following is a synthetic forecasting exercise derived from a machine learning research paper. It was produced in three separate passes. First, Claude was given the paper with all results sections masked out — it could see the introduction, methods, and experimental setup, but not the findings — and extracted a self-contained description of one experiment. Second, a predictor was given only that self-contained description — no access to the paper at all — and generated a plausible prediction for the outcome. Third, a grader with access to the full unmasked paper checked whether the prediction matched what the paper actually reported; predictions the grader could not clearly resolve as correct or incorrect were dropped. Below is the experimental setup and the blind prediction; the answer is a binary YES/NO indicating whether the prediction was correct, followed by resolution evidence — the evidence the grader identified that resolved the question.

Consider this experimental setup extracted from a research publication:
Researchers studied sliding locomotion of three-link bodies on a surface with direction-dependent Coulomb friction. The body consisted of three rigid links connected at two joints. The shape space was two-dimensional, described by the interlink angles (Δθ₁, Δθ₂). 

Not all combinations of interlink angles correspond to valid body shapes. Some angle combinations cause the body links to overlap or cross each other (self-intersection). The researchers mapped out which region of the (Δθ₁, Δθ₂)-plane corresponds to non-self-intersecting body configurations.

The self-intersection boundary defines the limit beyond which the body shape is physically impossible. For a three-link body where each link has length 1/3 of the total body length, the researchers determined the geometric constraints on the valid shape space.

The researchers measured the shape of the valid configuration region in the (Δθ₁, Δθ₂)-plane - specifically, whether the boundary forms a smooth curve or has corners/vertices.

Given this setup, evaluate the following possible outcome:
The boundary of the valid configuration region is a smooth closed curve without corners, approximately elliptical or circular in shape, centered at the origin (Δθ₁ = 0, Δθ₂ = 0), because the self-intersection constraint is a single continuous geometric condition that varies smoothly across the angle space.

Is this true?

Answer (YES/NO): NO